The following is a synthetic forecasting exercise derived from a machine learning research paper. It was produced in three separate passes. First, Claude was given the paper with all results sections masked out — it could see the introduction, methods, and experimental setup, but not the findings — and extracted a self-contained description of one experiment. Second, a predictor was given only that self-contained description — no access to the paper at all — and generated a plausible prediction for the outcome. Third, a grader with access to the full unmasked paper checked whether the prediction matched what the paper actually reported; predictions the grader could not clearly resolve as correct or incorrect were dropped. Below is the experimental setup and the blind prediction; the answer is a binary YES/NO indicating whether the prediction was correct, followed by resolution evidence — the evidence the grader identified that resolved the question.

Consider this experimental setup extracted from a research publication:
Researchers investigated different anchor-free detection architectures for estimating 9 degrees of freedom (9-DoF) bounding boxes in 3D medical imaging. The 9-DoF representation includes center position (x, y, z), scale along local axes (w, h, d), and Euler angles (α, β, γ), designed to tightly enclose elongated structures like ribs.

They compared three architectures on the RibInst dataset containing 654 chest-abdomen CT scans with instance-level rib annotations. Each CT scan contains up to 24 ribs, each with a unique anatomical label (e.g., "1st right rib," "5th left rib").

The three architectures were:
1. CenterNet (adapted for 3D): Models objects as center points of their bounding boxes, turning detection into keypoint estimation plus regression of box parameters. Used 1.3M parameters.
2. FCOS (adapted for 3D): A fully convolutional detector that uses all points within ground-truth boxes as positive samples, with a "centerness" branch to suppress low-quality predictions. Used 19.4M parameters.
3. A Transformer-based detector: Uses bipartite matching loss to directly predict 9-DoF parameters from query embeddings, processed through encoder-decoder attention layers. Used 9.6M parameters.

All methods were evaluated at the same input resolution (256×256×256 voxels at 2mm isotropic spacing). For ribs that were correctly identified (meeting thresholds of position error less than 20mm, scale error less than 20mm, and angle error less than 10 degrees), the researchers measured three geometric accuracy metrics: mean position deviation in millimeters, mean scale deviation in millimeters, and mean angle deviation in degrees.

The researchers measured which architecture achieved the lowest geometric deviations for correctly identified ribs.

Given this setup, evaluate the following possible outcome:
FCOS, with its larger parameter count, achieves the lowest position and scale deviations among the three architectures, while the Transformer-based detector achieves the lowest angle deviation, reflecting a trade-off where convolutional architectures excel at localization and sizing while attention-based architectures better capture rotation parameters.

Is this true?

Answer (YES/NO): NO